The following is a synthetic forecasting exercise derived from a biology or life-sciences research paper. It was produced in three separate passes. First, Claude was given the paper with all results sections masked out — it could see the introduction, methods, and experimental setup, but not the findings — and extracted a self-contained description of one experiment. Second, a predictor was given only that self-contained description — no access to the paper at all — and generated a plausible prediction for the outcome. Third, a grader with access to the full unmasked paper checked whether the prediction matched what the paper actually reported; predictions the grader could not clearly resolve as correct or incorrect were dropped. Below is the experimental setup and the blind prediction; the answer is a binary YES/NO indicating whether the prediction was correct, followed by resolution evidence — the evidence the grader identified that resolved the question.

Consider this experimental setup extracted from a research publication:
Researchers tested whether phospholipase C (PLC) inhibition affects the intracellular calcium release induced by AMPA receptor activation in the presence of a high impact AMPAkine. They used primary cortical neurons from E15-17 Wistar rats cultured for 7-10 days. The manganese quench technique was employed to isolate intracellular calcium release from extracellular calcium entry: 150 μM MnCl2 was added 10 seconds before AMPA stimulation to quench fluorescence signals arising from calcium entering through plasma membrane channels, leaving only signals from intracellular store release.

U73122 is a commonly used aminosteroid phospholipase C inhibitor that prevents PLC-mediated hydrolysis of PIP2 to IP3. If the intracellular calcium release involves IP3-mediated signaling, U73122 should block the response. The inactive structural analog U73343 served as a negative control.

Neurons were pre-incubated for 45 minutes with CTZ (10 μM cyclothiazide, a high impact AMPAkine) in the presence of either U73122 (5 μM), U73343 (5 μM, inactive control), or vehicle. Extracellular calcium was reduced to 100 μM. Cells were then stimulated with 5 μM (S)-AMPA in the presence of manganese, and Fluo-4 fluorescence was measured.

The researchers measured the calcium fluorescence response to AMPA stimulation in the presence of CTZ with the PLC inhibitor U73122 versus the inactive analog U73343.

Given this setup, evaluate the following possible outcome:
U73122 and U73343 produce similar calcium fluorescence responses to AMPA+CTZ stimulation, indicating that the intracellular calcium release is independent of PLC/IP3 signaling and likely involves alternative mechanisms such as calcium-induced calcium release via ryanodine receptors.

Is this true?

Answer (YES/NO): NO